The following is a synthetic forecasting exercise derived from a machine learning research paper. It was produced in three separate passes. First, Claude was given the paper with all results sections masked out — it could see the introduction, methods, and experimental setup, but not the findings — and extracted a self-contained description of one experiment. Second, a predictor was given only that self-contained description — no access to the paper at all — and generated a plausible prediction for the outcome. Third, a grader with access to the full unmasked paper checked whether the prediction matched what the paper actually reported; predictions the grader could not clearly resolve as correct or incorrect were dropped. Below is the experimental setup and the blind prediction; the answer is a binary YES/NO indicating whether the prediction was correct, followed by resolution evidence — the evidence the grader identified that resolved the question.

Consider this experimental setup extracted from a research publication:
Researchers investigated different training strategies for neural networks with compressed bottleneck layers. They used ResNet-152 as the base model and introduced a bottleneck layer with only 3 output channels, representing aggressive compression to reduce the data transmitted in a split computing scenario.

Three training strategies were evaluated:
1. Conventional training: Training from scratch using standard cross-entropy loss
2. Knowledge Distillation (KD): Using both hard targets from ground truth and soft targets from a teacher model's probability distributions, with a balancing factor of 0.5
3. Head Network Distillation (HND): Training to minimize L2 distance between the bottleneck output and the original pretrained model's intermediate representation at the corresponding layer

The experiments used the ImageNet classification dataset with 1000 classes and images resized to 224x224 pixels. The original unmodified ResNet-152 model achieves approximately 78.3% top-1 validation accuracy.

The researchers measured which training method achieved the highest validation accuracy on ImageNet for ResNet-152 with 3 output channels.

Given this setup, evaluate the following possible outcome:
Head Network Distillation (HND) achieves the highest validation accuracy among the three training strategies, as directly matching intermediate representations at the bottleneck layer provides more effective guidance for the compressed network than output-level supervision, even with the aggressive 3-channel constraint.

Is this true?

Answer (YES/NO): NO